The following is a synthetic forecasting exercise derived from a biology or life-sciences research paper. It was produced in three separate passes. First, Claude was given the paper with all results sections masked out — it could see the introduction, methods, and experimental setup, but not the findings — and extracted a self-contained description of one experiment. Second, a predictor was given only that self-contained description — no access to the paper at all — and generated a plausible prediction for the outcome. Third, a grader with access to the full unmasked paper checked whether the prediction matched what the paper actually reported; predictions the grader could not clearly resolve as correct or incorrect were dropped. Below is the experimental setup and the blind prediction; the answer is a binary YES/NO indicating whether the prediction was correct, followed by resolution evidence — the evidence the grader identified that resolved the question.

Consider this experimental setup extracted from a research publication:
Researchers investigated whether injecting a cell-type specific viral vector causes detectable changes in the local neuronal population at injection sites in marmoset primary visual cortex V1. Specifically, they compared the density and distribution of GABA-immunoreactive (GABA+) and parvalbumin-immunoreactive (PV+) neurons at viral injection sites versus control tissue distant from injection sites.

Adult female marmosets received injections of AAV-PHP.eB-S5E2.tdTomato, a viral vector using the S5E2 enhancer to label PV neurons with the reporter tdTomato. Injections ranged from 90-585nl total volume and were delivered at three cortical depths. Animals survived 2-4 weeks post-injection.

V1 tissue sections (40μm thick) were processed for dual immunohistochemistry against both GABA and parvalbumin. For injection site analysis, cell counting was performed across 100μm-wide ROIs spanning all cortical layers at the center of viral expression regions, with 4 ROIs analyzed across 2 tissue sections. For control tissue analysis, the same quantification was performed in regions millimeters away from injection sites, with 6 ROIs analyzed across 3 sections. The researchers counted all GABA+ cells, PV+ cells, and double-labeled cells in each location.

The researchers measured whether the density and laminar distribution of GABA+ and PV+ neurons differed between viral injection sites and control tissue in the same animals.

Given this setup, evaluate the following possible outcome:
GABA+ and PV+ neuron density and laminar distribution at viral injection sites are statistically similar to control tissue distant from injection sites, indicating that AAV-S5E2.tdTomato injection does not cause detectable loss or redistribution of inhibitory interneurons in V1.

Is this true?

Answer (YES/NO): NO